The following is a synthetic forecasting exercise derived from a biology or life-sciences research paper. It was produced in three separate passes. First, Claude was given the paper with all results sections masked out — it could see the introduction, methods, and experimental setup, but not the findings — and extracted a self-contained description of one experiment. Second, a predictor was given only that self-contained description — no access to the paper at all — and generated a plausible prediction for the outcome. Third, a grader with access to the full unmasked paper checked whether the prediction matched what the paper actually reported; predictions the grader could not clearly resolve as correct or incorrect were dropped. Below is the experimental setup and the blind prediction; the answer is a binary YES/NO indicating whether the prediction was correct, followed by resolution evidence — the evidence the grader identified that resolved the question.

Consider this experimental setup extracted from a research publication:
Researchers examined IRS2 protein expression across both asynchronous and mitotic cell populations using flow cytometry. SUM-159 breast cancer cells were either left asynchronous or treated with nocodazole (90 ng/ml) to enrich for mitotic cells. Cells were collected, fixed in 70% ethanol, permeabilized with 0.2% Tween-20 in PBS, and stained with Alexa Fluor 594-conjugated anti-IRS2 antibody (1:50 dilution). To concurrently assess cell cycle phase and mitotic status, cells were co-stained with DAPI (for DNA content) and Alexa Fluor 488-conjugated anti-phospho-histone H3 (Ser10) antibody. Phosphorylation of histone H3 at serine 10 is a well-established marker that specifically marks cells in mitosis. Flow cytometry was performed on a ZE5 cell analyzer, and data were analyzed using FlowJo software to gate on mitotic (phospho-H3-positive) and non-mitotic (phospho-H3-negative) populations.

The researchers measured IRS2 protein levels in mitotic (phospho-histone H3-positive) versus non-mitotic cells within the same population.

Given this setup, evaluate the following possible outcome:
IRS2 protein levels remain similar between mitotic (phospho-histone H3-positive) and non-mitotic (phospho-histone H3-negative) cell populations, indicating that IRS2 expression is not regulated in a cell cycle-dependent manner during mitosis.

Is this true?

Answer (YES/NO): NO